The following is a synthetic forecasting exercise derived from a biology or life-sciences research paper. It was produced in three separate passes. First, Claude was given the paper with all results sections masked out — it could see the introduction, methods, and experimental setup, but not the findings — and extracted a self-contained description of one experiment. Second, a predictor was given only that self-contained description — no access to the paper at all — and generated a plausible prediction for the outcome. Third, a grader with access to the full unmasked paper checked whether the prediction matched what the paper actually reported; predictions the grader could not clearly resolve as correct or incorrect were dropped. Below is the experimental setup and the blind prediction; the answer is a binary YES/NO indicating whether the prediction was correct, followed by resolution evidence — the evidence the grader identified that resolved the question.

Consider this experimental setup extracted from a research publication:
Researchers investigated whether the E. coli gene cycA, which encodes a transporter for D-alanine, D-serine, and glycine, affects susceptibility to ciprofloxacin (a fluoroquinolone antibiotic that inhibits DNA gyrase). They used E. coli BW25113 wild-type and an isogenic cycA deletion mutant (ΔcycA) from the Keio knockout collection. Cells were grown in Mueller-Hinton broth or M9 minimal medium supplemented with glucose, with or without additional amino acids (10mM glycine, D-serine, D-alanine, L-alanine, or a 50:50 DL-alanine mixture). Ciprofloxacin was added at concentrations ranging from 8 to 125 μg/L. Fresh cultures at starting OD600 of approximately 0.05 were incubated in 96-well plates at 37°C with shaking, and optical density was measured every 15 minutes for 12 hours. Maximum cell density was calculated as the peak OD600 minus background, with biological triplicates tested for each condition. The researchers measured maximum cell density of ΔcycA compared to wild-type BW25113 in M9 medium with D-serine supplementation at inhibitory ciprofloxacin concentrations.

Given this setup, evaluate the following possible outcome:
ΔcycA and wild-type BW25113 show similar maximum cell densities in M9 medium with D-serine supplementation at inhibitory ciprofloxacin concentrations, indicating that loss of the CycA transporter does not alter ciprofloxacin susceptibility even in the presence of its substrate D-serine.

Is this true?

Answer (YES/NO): NO